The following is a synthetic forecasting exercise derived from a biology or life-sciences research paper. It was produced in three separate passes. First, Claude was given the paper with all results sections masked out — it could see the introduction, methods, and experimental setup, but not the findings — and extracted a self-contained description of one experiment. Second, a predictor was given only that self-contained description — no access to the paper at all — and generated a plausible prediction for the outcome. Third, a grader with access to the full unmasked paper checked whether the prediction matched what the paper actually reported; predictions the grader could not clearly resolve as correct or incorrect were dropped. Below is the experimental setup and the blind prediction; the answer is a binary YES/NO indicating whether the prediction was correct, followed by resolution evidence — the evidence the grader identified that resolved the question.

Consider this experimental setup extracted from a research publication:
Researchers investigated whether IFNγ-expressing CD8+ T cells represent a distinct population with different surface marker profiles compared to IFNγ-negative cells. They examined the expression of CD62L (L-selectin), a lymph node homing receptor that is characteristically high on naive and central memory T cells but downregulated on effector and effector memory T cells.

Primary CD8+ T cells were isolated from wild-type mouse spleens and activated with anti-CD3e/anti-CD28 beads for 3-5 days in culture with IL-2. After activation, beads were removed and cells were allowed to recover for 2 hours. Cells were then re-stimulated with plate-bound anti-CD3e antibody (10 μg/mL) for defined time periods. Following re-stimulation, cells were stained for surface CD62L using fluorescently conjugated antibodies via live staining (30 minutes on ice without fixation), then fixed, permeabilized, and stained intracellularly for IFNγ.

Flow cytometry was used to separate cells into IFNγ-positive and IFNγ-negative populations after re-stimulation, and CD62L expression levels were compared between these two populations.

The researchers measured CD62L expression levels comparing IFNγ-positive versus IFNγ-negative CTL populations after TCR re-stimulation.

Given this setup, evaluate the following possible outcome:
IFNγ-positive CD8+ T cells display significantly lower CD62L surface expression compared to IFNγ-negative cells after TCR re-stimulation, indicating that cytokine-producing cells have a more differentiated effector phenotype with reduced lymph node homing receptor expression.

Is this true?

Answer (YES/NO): YES